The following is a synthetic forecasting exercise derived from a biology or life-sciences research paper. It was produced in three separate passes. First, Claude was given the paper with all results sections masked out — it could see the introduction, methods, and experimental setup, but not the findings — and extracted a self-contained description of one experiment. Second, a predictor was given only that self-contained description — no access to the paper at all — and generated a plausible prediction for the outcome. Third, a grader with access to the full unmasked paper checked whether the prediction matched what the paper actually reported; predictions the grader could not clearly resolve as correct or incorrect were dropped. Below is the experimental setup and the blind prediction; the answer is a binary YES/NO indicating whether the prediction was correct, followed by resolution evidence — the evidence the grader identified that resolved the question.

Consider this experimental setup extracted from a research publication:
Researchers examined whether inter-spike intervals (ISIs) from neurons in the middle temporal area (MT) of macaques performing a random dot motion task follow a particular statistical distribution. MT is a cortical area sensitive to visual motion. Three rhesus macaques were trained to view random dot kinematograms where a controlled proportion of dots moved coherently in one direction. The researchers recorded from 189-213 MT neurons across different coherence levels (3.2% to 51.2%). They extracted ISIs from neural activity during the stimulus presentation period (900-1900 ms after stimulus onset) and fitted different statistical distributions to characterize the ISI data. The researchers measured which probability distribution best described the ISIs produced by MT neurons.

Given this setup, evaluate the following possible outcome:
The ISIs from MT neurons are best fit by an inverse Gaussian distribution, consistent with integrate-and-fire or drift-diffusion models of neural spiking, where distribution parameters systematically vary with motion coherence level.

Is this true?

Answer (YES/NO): NO